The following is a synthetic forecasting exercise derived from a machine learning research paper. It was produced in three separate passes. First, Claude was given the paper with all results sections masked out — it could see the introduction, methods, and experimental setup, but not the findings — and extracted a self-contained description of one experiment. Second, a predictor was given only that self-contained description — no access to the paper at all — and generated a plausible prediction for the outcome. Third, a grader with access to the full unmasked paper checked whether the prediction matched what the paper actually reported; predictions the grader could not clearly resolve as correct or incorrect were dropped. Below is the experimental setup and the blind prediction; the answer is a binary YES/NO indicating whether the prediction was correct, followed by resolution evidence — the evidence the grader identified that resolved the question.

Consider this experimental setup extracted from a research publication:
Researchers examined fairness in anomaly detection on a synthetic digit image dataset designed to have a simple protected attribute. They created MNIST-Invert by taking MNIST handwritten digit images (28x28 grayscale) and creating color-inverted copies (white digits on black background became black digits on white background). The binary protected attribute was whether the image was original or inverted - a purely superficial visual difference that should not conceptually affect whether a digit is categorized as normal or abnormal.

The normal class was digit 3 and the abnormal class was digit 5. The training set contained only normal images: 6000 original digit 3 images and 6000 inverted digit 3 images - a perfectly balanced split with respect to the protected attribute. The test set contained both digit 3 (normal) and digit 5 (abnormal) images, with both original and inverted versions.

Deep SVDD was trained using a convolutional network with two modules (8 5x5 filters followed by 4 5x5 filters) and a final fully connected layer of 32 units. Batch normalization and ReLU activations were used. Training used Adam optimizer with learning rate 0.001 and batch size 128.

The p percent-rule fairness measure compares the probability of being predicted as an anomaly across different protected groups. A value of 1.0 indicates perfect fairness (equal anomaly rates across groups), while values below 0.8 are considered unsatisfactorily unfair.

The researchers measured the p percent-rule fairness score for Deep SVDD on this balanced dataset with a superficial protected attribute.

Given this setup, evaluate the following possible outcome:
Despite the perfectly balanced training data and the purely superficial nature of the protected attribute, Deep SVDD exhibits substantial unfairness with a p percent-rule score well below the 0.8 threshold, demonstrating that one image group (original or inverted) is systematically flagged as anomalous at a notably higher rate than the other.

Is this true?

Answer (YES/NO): YES